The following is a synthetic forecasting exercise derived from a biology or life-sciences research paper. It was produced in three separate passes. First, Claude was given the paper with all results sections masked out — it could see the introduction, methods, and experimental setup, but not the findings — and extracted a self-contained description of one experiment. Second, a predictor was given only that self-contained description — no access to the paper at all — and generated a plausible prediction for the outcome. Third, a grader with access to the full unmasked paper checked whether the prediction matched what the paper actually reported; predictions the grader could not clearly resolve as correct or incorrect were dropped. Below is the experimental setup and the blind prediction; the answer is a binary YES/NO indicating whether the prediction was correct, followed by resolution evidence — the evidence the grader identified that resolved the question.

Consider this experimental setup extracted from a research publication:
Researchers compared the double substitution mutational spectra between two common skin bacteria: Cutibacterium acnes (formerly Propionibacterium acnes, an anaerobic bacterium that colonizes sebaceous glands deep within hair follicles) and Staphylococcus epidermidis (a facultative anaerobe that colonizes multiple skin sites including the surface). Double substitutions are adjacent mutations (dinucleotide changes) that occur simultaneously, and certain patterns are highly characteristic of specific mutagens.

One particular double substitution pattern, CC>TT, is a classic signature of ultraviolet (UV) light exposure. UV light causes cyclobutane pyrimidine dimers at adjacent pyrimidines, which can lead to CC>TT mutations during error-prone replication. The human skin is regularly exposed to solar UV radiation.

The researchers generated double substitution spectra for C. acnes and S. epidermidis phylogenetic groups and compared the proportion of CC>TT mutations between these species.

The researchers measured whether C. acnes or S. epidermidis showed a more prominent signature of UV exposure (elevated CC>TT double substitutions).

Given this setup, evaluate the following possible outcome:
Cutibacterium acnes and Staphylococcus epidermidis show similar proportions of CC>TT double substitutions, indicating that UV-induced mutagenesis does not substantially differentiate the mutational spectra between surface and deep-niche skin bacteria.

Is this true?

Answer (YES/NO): NO